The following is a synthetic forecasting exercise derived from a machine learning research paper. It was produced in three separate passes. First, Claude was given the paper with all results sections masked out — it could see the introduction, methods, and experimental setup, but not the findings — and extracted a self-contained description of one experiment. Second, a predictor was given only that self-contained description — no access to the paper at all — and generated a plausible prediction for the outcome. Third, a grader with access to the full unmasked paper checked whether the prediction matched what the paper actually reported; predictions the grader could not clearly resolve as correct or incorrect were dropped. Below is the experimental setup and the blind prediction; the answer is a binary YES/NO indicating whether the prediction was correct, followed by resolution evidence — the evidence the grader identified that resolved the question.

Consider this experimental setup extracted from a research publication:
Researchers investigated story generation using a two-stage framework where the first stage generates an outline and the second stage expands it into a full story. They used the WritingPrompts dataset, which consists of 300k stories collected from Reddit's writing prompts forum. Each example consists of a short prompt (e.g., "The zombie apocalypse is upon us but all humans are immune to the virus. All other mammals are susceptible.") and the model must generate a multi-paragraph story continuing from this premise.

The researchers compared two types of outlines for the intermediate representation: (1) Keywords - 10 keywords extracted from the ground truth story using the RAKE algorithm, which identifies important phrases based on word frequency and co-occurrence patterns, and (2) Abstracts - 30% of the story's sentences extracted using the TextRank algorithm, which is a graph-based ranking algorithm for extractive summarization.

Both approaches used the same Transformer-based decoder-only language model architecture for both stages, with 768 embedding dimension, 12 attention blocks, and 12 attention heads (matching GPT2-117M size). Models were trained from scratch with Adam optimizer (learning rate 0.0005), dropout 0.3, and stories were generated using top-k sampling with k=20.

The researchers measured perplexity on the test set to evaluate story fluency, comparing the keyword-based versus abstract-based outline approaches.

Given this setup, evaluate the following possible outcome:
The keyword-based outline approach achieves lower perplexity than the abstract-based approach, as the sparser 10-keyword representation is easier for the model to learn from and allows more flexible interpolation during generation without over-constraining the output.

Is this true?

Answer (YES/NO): NO